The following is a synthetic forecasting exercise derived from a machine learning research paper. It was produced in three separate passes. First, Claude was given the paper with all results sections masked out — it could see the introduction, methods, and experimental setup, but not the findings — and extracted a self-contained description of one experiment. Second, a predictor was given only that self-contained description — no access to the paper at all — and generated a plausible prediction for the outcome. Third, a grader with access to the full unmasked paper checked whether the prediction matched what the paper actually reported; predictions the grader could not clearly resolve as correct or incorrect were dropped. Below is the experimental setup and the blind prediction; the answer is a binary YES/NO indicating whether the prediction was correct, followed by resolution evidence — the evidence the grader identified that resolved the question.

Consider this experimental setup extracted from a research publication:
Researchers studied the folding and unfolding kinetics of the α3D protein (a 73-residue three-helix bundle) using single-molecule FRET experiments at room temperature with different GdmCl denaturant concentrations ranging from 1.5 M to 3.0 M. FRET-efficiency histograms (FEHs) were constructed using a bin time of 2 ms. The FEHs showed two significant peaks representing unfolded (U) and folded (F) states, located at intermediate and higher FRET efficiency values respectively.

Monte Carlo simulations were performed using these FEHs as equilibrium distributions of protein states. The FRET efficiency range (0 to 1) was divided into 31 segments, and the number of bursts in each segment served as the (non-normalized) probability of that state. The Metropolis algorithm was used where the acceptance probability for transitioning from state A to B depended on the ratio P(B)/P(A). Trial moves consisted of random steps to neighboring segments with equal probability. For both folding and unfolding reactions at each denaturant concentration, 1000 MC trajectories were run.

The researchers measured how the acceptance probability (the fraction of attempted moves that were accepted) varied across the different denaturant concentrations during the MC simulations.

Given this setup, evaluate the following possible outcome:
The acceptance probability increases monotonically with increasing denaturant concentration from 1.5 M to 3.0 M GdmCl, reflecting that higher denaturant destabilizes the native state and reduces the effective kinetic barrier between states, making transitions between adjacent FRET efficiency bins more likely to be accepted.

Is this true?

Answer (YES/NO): NO